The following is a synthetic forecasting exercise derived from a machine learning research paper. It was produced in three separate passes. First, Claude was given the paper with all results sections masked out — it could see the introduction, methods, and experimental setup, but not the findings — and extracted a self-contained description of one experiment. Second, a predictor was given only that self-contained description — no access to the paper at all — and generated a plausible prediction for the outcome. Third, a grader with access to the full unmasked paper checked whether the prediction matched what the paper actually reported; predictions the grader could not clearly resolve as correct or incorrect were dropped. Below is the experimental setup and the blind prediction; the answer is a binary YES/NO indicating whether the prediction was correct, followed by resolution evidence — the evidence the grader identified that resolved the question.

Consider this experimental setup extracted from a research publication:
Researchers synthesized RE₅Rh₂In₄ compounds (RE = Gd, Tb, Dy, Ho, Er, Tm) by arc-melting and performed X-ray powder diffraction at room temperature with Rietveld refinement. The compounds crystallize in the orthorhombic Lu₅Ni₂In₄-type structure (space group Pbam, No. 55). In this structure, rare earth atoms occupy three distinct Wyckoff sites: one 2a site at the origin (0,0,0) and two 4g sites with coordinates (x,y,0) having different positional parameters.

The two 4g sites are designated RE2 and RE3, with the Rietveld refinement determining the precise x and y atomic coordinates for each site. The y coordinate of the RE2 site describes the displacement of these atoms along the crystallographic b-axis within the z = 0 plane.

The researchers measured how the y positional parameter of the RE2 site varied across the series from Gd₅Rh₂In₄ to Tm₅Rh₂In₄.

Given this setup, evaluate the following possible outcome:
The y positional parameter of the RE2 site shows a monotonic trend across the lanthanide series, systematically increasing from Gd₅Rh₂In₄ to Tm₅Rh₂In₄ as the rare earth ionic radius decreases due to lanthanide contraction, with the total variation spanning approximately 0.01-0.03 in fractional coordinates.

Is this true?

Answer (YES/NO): NO